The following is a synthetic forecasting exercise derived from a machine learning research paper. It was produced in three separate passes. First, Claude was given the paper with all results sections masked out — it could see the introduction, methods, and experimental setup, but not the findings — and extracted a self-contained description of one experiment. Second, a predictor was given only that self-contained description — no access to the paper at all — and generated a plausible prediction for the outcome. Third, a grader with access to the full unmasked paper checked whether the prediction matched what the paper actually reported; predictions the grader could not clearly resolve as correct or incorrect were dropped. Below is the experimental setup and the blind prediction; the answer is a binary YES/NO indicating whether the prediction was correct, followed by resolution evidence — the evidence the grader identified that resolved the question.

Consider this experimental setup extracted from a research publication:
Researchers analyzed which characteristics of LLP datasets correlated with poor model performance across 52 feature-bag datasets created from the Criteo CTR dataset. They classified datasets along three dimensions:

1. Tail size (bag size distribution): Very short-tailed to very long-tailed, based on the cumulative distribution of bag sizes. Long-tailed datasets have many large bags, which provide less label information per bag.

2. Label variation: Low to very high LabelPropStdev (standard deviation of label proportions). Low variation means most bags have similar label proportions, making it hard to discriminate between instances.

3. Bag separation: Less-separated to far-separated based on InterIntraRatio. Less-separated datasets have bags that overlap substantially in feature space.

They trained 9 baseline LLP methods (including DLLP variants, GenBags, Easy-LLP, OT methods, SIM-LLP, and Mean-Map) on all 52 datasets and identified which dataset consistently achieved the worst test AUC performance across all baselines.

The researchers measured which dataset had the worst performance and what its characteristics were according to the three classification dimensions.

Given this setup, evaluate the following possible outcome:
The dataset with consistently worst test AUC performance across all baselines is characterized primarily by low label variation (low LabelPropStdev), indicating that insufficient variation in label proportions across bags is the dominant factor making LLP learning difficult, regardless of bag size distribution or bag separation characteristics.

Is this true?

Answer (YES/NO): NO